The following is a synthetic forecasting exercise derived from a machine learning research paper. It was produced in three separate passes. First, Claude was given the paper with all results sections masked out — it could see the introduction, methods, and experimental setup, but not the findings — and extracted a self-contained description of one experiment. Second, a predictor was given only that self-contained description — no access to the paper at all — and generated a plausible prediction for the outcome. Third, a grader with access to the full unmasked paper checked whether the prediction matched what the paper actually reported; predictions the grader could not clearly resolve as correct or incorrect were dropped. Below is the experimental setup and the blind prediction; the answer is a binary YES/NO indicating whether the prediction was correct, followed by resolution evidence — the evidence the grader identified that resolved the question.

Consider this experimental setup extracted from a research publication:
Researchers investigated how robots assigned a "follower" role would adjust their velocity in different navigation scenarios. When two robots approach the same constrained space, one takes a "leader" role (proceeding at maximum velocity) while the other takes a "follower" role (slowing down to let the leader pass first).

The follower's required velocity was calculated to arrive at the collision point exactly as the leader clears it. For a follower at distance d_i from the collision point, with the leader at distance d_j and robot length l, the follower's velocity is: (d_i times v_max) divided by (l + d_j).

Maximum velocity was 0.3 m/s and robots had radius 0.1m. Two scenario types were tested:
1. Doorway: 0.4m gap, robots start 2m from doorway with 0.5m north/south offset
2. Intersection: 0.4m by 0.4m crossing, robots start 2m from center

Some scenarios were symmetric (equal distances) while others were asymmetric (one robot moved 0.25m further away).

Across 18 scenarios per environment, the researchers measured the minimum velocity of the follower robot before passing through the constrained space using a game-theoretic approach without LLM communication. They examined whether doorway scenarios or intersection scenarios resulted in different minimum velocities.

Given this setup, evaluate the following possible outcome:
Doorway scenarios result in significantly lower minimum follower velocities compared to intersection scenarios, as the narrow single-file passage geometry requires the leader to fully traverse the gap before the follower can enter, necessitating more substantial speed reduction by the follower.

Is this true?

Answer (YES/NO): YES